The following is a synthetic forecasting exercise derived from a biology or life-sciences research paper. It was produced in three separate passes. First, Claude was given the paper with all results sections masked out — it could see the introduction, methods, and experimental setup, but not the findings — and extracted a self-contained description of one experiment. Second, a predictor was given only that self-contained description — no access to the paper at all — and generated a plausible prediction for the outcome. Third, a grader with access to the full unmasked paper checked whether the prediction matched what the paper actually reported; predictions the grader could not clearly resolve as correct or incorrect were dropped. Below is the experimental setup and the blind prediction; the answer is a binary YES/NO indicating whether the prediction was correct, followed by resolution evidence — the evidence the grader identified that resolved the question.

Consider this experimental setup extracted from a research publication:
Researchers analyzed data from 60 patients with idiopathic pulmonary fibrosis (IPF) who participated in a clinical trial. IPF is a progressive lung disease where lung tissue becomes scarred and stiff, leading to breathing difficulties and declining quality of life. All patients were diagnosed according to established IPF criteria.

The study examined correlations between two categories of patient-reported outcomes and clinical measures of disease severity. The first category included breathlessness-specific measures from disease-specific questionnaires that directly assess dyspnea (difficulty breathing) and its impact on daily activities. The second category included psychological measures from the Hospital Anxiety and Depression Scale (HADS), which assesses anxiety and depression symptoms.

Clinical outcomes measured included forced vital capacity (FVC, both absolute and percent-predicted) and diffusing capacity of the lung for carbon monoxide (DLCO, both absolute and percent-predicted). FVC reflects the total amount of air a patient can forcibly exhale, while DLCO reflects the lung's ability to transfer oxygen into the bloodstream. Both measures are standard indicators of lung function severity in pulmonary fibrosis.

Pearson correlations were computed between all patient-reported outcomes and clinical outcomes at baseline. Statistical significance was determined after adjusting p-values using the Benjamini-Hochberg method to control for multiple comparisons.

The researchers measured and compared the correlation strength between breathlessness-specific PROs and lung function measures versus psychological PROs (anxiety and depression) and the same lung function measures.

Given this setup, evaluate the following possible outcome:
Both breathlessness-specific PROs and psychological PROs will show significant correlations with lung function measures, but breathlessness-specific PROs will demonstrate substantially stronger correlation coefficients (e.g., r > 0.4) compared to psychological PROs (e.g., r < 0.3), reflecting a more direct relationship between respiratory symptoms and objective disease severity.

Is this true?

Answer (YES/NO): NO